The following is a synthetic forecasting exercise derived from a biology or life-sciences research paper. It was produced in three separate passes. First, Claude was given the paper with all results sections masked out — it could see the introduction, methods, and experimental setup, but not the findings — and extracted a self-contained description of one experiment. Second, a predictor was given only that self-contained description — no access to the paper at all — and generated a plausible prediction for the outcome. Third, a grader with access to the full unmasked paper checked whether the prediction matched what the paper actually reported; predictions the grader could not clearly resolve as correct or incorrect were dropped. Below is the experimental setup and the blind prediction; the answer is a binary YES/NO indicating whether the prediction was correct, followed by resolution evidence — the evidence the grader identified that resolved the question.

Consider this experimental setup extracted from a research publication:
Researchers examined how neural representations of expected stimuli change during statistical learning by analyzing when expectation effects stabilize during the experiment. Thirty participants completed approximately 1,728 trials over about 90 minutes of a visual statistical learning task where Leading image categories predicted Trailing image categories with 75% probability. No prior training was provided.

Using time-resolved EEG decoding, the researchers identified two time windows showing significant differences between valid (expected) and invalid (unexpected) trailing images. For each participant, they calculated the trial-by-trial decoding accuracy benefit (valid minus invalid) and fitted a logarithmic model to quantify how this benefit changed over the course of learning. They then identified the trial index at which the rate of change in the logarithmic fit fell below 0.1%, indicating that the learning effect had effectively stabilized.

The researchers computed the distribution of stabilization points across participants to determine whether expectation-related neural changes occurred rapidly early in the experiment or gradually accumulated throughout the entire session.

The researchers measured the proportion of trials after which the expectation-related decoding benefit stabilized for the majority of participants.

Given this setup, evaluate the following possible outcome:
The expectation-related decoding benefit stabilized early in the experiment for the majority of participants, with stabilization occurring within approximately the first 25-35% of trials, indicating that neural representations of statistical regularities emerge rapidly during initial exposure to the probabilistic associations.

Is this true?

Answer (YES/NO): NO